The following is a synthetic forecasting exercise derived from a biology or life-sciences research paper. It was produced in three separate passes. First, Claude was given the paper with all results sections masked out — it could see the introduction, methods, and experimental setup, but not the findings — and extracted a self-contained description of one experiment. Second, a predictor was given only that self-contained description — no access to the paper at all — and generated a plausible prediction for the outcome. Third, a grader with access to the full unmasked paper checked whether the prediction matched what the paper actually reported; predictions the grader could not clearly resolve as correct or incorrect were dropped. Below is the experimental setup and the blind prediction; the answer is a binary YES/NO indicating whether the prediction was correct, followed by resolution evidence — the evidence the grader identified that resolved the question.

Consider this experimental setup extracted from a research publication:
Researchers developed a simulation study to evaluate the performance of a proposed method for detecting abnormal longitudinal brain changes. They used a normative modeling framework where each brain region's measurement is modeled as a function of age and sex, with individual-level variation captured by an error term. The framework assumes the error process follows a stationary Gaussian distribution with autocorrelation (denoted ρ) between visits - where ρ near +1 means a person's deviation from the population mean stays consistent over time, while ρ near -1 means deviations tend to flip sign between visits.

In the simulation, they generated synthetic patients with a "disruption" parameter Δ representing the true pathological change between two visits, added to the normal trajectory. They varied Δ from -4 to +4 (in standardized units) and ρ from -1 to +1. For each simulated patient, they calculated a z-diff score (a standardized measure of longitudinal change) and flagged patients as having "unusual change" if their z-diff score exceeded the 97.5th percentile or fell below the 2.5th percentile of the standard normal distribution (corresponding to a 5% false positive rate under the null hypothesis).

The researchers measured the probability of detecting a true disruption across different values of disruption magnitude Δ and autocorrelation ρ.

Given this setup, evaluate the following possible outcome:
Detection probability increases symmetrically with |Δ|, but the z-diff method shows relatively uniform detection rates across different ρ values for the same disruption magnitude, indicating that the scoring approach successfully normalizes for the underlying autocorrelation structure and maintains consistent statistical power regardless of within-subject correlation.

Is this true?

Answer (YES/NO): NO